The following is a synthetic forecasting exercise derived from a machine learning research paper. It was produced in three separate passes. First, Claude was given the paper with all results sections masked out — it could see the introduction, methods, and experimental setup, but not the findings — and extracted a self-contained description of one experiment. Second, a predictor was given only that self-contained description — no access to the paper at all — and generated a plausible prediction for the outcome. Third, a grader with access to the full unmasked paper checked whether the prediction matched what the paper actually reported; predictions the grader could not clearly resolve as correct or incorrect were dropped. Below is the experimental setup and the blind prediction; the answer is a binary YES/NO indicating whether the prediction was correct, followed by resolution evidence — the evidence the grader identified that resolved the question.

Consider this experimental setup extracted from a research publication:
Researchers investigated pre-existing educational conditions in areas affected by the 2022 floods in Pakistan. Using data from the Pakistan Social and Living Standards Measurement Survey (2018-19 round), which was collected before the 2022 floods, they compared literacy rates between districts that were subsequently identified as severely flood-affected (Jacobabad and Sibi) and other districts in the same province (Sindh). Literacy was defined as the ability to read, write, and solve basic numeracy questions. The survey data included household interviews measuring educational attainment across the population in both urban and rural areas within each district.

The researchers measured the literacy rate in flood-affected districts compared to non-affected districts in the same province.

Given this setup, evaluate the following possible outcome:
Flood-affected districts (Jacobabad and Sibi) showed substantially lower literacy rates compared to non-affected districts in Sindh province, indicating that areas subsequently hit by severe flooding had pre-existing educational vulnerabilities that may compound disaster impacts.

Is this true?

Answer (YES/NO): YES